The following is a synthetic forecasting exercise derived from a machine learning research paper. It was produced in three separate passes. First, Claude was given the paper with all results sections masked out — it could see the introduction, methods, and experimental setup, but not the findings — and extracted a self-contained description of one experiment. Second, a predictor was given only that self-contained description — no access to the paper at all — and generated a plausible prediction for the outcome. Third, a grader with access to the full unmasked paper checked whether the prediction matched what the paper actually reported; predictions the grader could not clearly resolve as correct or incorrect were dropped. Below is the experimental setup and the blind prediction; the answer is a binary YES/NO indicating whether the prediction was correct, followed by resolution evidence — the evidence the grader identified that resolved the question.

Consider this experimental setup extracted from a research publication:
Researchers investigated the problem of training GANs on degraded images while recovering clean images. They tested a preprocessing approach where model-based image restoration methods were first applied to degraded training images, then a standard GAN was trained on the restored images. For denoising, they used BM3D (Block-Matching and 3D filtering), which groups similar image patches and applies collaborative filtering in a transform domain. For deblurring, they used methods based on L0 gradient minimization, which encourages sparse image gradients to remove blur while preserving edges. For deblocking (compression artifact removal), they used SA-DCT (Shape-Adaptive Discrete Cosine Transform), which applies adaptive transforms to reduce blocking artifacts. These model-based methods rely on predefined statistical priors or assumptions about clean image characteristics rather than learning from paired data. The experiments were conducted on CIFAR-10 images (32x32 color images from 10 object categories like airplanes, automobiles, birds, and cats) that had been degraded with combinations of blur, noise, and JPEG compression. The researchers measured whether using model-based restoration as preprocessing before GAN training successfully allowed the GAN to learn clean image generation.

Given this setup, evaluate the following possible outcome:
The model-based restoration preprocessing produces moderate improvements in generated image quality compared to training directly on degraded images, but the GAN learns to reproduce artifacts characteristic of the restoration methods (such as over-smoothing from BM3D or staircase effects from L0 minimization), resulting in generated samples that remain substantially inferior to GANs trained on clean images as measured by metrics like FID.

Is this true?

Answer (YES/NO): NO